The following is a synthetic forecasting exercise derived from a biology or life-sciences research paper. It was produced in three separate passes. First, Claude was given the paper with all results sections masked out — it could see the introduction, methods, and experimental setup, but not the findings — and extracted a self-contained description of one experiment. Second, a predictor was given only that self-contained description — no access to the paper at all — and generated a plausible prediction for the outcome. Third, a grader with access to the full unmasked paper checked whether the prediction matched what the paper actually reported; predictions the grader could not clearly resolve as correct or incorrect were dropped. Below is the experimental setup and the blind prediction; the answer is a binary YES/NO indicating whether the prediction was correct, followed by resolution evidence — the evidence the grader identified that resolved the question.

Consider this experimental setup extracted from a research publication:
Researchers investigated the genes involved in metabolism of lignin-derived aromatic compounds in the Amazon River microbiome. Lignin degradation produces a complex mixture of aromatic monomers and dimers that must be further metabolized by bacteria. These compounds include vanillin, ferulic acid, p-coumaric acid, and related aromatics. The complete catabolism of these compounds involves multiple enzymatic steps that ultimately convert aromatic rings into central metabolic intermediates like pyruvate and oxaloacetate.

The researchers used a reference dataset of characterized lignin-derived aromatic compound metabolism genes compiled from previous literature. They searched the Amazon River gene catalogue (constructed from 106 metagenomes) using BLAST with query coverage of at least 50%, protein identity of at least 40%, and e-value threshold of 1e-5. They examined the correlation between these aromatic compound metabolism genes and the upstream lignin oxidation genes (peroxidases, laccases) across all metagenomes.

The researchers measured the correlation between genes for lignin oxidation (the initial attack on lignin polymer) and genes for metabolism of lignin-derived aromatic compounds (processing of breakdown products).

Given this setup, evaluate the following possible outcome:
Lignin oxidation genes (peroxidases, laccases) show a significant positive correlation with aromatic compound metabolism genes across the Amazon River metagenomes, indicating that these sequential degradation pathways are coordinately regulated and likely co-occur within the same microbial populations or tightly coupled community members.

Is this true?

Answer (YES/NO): YES